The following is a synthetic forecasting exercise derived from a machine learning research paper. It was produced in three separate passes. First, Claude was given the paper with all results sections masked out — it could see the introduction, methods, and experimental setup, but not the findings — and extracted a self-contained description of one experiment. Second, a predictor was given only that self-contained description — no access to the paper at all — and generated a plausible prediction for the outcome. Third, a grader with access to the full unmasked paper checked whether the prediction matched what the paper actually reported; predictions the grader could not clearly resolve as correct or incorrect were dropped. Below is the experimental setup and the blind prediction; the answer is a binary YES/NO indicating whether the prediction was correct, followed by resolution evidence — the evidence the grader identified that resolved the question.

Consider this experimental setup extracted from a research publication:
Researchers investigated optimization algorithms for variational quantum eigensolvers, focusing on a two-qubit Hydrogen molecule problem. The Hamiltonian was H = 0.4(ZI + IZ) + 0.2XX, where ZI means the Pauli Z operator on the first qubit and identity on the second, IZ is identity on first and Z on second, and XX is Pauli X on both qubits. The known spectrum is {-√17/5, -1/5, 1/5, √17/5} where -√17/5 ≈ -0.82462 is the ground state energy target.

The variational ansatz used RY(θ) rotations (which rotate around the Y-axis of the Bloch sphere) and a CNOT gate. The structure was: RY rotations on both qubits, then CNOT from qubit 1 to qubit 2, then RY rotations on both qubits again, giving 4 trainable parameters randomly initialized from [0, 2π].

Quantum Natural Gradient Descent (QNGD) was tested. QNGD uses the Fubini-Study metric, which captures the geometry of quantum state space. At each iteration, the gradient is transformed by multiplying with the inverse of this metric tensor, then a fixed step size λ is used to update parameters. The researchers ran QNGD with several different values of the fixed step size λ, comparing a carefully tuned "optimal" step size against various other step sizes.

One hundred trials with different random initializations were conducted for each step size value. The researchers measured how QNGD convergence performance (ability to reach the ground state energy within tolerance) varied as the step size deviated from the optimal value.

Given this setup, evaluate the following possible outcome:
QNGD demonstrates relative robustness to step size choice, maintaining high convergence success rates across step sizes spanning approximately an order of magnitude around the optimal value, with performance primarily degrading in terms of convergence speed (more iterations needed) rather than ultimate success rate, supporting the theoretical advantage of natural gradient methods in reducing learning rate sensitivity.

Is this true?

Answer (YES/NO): NO